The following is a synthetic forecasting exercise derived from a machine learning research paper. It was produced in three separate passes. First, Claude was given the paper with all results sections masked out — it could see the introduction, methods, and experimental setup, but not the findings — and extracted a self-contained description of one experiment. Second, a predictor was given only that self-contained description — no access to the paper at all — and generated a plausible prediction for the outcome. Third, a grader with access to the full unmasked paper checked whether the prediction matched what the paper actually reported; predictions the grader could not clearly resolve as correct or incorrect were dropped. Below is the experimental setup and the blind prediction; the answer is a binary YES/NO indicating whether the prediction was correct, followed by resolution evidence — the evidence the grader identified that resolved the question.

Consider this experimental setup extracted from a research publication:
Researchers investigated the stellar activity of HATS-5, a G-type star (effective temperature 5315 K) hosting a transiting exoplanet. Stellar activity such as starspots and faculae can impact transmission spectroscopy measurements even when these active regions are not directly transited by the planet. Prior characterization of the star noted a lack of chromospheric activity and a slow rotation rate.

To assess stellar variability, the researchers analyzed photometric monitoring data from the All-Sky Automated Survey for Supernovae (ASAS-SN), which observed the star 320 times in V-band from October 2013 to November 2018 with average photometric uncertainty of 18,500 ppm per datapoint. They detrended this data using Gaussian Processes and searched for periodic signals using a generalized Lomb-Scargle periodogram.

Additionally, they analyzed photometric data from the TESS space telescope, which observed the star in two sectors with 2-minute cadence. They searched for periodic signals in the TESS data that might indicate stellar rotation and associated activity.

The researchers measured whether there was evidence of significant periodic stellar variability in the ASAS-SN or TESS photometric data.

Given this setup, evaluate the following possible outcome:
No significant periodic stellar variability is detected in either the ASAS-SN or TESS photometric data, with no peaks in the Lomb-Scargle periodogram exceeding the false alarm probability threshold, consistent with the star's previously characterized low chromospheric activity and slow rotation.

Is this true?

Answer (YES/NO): NO